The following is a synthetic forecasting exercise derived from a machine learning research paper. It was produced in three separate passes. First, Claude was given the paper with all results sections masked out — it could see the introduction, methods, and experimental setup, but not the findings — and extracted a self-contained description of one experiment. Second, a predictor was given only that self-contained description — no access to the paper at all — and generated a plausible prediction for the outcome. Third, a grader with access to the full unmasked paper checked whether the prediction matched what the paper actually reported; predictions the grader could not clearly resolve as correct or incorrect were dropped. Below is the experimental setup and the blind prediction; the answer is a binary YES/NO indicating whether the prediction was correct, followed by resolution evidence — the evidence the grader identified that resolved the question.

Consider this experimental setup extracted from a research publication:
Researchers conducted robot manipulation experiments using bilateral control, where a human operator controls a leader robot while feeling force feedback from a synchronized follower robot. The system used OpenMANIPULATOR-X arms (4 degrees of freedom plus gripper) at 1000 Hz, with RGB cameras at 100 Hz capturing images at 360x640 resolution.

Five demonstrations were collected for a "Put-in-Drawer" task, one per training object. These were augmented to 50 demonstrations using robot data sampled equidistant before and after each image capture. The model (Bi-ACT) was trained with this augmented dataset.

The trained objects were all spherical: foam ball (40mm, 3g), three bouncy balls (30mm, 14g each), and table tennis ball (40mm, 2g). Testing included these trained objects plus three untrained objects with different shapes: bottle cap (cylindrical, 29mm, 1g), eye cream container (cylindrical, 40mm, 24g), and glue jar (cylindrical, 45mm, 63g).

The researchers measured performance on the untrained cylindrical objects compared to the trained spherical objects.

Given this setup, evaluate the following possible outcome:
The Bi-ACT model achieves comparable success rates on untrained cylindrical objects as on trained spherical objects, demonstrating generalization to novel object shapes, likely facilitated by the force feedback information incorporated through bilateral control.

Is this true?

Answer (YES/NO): YES